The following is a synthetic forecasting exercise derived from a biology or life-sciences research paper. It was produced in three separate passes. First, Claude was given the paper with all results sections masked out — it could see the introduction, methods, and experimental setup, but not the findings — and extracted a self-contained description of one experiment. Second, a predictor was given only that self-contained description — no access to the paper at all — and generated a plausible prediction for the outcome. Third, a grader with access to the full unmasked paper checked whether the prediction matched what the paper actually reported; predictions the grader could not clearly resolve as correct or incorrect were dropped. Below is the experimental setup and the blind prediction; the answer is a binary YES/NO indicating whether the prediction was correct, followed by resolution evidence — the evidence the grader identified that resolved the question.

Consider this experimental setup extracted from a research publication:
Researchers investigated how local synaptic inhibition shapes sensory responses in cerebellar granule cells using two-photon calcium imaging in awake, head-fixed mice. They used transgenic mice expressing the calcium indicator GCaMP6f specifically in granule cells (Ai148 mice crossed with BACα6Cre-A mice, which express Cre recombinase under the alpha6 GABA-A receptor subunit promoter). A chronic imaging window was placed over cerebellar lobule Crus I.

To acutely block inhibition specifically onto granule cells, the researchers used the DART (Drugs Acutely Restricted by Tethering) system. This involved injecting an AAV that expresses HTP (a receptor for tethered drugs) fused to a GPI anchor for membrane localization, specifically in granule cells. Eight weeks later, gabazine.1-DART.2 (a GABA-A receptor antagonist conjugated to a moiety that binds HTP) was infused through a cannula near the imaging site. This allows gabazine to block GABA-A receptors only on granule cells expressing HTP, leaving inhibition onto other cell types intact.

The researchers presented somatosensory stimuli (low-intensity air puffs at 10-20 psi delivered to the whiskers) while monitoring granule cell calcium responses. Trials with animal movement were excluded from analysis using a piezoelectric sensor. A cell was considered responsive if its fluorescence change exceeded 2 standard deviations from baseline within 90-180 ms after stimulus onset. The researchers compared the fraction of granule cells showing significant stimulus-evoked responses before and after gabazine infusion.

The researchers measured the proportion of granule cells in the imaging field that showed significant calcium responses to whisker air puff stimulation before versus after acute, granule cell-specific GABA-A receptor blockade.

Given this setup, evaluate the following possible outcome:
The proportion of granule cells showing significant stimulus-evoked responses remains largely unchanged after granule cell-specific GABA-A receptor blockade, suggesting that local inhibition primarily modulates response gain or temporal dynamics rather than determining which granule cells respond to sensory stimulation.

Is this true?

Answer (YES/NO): NO